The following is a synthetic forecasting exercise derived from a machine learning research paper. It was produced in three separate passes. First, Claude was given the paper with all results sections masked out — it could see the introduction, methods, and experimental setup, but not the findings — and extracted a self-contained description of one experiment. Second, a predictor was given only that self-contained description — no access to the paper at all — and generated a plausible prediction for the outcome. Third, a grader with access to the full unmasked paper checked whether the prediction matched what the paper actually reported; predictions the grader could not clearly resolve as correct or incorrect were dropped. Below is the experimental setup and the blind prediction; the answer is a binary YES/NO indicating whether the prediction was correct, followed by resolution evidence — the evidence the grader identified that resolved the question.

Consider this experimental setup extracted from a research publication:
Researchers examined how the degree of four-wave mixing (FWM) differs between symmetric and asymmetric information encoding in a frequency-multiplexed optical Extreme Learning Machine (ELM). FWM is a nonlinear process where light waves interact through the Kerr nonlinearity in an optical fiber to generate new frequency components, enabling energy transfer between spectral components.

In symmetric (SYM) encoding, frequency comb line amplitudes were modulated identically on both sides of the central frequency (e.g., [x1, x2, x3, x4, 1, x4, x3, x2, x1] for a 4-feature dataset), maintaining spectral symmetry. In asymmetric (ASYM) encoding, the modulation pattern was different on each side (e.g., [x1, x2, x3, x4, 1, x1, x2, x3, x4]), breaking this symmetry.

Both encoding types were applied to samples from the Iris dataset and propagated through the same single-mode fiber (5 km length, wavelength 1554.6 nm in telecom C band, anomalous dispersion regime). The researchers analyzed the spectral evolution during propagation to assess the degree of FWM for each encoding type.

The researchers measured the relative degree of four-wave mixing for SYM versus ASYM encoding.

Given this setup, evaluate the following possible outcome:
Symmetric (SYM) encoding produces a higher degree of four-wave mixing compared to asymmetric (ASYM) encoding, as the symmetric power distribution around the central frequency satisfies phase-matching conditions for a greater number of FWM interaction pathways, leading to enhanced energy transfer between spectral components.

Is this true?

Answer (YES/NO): NO